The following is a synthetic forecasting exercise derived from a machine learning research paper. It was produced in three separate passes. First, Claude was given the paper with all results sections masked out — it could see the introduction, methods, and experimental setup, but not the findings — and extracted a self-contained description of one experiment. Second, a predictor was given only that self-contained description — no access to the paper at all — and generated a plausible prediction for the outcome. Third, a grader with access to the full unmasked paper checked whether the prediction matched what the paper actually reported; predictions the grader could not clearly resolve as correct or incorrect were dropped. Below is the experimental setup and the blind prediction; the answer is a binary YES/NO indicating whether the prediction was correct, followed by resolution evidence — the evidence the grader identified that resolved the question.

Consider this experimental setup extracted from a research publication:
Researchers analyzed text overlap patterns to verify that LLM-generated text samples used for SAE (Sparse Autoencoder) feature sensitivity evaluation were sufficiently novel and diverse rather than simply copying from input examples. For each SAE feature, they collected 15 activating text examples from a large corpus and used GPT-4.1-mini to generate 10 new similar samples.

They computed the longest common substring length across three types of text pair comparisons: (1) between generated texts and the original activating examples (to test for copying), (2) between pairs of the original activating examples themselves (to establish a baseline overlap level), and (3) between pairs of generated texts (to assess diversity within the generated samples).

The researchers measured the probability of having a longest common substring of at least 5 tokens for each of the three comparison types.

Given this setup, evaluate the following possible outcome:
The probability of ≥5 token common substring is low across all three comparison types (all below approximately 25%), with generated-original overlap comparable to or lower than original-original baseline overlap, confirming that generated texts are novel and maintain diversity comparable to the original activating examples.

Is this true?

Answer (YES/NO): NO